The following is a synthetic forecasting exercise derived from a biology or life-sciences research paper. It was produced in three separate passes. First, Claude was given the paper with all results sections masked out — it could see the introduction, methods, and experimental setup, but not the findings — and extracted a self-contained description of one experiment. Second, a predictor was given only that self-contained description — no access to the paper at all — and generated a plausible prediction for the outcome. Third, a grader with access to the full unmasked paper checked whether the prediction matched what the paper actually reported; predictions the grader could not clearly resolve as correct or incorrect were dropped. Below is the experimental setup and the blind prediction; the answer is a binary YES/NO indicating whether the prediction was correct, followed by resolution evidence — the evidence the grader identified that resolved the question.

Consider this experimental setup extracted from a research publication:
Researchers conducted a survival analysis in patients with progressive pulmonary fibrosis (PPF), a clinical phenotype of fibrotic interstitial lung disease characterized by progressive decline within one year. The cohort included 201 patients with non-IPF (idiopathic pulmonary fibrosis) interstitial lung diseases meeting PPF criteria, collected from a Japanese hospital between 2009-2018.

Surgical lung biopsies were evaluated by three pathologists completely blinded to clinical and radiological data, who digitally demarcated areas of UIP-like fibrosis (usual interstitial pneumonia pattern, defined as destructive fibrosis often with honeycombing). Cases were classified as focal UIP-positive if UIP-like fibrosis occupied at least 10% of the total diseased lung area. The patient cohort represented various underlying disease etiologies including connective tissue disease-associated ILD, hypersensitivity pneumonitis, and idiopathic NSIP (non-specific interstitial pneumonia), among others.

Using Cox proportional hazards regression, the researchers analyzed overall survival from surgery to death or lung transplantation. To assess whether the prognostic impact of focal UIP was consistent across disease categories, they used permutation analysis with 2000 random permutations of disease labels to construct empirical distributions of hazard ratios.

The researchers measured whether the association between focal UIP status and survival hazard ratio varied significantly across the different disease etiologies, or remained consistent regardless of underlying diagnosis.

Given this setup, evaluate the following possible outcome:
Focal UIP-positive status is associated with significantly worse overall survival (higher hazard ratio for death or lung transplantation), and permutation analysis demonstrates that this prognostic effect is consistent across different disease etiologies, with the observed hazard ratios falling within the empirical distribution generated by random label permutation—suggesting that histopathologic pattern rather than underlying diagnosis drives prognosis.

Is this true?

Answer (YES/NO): NO